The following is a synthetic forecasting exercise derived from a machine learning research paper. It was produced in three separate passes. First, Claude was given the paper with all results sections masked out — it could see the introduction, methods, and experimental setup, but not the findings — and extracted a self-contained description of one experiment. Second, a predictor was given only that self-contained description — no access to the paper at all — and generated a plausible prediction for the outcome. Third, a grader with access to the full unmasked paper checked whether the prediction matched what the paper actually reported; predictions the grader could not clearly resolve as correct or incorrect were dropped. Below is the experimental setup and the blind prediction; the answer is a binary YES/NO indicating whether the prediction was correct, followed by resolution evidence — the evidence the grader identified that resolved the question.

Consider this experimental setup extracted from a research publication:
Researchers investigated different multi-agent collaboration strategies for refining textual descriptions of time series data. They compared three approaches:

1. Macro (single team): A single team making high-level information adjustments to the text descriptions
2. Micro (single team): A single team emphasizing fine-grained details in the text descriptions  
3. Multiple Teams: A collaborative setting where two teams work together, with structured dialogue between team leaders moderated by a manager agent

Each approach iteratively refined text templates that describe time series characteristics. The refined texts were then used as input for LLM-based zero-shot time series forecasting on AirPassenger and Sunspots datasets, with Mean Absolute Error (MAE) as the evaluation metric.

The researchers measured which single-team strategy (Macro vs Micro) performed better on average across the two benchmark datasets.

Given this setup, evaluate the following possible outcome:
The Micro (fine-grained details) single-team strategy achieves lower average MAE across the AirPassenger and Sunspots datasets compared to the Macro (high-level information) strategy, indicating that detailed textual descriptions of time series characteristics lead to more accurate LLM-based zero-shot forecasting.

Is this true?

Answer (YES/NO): NO